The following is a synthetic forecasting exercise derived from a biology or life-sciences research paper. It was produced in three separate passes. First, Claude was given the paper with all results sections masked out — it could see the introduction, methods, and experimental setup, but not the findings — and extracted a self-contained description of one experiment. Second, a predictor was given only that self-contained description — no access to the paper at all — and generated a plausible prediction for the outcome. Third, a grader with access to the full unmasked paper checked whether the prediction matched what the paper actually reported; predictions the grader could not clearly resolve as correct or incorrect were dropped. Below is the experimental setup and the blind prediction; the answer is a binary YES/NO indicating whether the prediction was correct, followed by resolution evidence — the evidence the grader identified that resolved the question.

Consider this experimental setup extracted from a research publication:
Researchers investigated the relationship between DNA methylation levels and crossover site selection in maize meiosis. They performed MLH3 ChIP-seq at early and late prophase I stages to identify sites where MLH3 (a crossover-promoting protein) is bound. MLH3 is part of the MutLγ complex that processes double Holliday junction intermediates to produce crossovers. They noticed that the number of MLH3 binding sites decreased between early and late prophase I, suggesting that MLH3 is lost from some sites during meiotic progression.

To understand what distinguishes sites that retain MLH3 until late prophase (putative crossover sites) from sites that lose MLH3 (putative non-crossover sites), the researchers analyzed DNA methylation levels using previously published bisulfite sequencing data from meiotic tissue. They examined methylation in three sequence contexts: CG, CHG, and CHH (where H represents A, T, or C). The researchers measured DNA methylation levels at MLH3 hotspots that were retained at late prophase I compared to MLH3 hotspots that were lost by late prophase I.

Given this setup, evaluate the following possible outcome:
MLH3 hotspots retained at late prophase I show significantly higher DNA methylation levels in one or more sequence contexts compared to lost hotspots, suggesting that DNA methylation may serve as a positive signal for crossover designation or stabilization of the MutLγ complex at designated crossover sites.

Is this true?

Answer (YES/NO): NO